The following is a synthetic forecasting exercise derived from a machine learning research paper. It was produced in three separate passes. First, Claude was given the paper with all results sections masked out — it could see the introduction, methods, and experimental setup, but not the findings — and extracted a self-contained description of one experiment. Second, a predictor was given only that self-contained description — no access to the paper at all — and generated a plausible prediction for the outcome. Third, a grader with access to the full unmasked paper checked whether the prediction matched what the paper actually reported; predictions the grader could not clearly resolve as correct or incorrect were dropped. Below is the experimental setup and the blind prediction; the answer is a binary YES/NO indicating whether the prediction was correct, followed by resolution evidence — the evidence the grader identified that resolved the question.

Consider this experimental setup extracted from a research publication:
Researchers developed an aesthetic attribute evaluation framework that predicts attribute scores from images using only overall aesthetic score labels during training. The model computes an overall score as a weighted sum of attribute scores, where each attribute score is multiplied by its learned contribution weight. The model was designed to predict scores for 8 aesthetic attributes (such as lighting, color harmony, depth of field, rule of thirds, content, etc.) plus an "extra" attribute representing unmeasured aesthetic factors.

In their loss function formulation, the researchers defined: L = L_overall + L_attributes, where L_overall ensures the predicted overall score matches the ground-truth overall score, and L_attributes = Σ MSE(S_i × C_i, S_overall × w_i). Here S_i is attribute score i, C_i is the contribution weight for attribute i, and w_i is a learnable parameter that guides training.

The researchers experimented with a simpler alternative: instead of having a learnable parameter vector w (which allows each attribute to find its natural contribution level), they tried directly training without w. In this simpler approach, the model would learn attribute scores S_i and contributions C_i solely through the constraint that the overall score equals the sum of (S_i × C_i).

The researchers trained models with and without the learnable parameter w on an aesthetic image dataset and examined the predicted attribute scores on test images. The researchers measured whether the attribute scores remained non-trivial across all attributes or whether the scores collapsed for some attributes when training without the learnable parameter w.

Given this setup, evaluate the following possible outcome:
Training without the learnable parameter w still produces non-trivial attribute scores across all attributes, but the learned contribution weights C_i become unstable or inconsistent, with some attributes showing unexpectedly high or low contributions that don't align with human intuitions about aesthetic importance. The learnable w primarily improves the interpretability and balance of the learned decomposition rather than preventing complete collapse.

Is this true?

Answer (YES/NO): NO